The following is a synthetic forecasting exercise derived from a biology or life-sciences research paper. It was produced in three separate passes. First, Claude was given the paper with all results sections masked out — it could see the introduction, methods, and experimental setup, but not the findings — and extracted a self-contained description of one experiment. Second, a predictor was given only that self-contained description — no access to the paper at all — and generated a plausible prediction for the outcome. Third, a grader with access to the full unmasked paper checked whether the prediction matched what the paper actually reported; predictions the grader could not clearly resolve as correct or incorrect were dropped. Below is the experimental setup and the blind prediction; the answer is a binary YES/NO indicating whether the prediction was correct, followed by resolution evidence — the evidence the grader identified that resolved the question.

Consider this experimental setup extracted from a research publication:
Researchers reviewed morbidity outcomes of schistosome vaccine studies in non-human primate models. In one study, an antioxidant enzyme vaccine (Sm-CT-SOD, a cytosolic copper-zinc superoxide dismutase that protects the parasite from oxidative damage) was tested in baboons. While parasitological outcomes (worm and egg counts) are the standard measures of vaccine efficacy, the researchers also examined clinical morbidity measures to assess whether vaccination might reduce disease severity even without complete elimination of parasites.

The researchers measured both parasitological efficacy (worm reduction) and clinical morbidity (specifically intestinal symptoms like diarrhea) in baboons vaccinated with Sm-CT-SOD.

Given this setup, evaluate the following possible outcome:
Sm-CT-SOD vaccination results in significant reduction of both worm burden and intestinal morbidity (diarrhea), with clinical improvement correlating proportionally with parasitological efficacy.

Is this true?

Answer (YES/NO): NO